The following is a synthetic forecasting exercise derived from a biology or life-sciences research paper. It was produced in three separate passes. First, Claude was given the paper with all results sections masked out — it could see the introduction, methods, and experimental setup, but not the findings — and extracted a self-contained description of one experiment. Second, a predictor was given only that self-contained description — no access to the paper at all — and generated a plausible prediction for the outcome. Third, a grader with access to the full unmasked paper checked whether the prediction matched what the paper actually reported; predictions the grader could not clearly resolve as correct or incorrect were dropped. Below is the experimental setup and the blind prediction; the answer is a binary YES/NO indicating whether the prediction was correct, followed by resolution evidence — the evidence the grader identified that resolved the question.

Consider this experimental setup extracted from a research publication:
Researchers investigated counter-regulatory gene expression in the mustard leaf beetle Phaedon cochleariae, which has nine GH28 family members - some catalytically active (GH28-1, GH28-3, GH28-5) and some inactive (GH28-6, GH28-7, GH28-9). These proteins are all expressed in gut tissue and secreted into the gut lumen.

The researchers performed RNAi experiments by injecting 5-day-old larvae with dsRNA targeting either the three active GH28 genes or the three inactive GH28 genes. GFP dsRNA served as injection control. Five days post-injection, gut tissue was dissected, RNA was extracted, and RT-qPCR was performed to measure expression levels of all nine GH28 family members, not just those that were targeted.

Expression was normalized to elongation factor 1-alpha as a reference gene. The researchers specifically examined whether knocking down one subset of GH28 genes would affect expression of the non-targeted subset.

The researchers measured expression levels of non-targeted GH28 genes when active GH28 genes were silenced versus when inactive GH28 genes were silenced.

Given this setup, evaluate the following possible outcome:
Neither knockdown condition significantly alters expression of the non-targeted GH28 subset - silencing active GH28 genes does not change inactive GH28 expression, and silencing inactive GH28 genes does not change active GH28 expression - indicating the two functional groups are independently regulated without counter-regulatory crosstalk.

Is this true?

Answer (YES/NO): NO